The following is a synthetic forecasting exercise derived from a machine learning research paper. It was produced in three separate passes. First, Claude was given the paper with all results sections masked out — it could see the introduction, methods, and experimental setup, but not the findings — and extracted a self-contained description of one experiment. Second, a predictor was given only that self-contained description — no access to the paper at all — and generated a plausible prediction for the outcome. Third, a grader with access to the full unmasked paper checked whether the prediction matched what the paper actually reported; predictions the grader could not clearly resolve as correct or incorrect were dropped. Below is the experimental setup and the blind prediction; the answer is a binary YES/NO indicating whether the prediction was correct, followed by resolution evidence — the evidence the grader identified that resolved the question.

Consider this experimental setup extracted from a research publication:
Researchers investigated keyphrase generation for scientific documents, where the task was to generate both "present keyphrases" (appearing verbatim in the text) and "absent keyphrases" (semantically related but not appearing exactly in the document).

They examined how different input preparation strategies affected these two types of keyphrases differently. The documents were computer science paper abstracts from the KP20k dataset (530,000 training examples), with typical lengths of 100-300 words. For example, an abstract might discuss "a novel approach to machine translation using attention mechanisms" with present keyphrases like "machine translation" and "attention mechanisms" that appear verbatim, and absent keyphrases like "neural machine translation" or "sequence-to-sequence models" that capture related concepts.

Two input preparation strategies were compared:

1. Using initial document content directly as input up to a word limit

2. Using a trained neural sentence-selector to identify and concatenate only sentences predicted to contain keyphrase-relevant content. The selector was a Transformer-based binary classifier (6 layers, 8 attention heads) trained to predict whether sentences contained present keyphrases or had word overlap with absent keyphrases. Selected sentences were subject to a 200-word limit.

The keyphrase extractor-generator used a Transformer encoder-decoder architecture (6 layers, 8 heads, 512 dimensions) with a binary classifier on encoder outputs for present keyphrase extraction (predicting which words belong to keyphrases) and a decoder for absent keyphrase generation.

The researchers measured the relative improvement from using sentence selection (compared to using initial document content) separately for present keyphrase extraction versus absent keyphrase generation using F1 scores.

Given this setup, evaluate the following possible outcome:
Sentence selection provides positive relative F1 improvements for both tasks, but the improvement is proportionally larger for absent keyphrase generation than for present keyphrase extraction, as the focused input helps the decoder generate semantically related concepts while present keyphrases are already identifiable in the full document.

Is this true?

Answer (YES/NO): NO